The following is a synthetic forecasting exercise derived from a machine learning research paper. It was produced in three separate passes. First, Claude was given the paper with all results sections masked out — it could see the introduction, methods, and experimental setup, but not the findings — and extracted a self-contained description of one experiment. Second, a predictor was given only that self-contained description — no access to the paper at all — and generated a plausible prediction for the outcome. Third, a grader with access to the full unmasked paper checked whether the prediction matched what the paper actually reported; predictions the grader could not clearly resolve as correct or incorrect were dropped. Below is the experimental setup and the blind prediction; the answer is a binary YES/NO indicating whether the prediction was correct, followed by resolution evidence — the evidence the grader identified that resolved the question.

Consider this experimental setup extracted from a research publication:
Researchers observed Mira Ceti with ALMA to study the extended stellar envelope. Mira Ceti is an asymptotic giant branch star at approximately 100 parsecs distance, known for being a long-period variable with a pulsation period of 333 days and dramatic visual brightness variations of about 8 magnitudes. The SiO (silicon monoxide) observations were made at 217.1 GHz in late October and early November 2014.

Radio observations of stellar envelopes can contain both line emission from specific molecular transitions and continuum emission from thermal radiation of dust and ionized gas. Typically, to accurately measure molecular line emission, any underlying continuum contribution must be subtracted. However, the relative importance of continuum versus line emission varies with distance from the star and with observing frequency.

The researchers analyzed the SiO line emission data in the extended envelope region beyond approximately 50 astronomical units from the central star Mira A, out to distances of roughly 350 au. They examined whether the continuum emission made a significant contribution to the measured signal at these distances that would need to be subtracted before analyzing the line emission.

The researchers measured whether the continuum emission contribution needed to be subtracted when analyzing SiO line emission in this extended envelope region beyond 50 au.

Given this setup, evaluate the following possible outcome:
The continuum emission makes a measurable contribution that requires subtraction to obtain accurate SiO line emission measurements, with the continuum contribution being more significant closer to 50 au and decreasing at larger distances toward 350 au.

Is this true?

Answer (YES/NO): NO